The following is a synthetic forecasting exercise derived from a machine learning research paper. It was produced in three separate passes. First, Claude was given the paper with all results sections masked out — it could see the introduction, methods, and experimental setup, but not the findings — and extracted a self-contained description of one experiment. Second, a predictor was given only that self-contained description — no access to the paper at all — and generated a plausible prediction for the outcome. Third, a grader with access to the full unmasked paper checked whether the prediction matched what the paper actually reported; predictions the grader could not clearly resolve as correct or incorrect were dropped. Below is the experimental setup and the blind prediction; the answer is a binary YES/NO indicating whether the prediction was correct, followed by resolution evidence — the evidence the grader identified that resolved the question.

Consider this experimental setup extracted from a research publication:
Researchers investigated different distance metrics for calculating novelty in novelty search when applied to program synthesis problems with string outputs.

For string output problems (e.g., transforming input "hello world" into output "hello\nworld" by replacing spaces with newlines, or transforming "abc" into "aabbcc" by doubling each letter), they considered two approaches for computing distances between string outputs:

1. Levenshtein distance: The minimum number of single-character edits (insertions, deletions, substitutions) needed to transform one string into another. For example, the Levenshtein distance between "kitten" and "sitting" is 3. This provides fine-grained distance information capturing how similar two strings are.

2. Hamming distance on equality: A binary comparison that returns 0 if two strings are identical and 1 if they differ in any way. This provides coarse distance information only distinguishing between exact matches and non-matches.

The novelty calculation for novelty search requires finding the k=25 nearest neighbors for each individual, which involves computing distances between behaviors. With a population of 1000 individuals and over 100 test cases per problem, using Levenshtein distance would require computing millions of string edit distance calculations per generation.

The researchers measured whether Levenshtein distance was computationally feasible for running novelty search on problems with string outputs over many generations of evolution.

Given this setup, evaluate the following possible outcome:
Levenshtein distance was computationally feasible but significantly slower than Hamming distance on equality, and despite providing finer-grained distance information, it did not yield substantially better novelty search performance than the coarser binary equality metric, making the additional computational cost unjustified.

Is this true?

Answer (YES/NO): NO